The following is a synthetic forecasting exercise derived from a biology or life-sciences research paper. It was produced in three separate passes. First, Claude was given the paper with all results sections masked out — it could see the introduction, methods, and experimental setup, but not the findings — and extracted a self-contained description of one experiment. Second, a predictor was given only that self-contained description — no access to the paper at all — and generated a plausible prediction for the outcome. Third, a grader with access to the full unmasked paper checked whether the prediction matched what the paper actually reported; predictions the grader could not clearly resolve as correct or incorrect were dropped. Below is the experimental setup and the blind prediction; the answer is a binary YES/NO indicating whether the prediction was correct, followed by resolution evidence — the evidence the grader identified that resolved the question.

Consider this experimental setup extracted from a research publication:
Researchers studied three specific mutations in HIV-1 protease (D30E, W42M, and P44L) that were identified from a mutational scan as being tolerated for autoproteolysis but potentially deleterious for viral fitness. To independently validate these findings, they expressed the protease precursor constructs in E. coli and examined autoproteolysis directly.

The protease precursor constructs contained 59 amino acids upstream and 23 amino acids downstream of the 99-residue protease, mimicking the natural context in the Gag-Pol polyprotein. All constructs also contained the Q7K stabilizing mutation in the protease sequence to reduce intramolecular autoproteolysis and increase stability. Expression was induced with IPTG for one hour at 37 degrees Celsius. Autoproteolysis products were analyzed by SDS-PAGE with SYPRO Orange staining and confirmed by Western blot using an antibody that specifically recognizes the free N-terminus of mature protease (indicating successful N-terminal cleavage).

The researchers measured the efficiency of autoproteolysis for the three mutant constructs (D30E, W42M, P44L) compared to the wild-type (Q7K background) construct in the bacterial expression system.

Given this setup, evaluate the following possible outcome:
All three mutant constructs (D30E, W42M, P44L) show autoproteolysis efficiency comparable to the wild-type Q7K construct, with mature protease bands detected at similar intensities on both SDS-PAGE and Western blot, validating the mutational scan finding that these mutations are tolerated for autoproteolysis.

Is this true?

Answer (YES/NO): YES